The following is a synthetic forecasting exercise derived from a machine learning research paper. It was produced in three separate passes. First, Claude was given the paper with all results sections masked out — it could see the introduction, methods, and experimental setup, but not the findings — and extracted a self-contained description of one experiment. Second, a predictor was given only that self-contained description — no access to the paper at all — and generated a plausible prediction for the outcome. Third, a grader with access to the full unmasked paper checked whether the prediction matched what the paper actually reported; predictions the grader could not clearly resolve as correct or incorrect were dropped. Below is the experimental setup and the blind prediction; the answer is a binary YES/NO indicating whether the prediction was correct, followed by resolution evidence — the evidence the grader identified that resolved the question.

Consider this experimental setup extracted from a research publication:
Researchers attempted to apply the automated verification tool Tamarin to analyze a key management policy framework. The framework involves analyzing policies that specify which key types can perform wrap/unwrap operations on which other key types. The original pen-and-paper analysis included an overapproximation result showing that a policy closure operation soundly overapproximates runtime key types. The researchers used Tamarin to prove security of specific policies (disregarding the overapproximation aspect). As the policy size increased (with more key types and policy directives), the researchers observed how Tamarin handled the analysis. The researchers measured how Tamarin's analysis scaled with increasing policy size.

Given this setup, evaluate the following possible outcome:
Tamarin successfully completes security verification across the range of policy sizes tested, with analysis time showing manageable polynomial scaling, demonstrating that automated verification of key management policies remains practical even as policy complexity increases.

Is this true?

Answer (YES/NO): NO